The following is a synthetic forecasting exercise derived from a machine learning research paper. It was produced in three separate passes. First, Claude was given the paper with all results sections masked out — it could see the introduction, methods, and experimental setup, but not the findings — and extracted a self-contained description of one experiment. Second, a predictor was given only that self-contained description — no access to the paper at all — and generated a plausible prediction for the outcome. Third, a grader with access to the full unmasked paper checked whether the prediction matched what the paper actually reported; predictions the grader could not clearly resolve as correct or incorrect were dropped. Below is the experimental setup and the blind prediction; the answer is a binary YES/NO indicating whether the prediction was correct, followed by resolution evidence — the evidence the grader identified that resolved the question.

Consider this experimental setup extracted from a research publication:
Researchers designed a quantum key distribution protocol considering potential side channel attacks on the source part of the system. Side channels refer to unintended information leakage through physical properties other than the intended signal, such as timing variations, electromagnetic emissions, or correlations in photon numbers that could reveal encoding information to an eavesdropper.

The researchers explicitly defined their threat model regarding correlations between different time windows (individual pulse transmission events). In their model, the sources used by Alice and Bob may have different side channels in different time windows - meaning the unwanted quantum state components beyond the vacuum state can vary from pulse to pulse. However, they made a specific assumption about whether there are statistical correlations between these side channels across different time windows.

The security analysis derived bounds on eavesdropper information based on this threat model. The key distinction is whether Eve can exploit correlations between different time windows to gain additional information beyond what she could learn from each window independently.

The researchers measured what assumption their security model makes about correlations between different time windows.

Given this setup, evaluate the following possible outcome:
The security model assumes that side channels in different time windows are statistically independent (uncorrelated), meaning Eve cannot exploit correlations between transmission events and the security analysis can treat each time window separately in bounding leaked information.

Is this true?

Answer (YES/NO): YES